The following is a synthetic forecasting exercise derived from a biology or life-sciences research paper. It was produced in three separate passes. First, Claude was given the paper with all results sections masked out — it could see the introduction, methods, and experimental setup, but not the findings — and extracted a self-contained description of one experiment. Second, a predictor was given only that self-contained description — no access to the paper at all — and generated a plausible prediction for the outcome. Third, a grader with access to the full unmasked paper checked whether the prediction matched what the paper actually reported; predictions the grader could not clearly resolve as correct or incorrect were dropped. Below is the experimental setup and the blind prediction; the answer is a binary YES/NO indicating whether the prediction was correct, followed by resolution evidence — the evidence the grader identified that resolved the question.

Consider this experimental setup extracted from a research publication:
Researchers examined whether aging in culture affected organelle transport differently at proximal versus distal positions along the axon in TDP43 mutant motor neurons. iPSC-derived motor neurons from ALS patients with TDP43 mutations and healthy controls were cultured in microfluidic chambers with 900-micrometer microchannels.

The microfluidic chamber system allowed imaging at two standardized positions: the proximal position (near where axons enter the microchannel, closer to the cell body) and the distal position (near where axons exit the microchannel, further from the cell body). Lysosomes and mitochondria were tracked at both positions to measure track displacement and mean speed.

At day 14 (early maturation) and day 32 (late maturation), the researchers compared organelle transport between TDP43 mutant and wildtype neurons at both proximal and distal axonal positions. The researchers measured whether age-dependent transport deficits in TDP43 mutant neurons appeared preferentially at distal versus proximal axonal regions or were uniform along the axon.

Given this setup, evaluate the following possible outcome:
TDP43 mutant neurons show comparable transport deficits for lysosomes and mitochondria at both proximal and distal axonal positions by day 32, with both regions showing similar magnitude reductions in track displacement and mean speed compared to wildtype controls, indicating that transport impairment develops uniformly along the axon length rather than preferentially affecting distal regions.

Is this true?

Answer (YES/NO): YES